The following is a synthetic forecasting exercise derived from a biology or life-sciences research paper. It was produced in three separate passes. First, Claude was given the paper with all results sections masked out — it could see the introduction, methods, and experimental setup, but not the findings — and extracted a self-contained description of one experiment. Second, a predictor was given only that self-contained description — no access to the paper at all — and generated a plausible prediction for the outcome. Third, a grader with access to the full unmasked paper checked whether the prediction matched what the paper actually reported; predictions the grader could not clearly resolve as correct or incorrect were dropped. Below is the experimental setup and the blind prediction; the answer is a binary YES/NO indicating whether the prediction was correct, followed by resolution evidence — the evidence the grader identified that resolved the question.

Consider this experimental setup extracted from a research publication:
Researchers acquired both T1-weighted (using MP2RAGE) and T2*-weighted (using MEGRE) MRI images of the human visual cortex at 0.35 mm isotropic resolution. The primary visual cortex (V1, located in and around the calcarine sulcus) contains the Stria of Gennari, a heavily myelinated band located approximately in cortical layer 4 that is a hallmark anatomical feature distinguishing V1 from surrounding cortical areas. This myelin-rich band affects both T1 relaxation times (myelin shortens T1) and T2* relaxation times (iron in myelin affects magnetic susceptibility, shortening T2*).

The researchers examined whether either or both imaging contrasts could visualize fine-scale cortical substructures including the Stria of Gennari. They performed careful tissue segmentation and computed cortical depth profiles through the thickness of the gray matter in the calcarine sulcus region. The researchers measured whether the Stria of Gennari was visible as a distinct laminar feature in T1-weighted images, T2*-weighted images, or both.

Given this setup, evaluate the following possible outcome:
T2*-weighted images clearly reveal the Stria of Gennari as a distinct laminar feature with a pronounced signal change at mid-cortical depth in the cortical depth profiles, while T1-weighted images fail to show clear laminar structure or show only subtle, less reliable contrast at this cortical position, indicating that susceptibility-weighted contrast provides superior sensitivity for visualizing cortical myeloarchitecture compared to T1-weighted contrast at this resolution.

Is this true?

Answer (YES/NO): YES